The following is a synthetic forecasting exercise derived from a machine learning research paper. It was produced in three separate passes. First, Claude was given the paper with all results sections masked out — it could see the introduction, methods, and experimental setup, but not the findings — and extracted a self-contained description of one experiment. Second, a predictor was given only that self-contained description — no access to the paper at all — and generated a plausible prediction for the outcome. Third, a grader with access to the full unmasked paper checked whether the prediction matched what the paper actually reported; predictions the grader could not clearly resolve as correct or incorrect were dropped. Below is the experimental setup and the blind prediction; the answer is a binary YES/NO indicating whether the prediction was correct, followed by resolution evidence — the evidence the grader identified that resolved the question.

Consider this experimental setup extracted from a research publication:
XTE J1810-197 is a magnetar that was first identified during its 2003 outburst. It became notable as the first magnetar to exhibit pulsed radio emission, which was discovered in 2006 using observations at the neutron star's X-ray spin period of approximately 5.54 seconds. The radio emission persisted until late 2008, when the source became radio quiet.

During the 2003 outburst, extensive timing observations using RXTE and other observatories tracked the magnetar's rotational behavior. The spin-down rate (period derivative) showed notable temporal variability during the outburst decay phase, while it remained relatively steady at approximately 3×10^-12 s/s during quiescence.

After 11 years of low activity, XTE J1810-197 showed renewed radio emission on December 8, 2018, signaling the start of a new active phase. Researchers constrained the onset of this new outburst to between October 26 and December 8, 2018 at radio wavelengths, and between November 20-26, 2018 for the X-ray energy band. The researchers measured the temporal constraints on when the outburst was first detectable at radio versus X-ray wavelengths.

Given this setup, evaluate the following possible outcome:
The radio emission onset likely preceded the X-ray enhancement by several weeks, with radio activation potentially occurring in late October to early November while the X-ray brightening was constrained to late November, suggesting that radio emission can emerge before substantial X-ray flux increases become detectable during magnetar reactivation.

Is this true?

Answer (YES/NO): NO